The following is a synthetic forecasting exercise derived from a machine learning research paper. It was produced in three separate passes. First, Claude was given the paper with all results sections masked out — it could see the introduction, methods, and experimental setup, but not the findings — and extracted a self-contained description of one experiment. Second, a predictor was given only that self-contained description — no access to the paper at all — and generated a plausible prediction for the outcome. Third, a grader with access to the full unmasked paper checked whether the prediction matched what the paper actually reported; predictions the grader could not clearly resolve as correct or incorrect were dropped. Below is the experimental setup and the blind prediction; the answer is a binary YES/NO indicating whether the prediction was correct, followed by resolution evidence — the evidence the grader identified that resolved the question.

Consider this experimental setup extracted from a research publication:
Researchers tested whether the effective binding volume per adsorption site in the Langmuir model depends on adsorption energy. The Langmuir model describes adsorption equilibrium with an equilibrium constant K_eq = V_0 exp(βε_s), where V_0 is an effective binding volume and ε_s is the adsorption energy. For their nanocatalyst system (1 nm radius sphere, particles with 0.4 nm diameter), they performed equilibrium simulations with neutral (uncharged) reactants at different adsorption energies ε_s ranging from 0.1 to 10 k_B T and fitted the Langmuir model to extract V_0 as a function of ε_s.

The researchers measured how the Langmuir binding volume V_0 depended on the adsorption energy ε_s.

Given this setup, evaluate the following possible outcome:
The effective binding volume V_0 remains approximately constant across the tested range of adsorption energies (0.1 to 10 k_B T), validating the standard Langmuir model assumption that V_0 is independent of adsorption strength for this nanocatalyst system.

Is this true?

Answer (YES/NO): NO